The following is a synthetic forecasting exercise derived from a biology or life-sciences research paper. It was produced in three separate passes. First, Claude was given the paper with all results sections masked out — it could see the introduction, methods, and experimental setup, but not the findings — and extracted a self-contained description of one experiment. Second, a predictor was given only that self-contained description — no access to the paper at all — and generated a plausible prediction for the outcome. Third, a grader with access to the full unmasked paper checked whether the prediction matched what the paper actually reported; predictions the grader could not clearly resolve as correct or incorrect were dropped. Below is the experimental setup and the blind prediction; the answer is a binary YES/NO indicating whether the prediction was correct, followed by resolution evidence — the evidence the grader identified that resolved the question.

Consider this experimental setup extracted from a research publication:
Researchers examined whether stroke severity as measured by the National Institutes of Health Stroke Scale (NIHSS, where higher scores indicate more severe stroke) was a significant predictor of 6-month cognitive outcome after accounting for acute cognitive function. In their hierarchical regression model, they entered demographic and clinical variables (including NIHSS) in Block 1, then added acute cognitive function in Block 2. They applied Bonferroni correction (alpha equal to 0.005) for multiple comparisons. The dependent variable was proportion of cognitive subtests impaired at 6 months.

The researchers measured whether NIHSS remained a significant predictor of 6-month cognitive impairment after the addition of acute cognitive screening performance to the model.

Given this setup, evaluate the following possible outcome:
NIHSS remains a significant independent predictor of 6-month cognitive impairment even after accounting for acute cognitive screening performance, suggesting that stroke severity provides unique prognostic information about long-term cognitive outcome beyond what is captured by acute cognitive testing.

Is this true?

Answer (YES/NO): NO